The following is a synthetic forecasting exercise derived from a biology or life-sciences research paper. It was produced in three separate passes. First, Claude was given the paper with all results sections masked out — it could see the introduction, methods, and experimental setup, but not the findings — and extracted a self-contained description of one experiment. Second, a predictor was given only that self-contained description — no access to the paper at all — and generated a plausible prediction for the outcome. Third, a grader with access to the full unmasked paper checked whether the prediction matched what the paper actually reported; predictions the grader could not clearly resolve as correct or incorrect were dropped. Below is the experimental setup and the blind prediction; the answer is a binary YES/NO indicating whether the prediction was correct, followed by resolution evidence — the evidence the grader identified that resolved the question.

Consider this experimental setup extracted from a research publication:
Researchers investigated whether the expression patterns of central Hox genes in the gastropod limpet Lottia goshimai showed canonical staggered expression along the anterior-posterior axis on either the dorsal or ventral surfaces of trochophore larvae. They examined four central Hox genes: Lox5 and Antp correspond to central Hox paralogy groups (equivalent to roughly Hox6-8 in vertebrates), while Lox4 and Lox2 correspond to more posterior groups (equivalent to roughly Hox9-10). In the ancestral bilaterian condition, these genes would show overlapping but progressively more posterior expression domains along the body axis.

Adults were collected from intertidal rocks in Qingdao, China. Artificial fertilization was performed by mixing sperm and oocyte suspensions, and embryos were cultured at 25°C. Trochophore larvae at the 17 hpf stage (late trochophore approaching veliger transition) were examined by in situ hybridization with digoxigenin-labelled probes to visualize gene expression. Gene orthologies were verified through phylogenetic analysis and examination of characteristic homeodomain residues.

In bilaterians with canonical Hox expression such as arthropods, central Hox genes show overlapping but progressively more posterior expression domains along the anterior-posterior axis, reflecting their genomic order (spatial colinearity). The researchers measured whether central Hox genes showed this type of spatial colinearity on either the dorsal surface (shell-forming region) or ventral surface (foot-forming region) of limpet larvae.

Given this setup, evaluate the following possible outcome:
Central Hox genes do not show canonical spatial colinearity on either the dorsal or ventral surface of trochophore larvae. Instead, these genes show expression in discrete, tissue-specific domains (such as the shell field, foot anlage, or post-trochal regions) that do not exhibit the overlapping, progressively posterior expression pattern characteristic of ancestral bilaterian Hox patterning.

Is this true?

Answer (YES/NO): YES